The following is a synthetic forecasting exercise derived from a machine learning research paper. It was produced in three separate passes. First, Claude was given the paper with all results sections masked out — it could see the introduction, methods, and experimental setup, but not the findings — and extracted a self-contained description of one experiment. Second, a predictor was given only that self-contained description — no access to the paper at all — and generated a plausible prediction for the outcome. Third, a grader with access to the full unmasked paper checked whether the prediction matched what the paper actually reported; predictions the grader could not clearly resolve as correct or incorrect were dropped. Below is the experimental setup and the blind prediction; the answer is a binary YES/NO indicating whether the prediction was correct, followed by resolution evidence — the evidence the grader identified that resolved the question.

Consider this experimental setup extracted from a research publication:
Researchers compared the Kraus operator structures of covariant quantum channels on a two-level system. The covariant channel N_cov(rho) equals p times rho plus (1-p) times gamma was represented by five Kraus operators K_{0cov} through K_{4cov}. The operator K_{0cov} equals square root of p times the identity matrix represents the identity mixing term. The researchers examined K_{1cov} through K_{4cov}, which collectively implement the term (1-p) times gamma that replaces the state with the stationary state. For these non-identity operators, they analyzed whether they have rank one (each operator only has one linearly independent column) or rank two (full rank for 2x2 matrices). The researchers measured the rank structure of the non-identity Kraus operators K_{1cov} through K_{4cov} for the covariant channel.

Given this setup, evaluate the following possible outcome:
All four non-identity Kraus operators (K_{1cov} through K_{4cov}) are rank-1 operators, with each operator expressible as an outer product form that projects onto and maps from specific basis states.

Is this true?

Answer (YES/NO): YES